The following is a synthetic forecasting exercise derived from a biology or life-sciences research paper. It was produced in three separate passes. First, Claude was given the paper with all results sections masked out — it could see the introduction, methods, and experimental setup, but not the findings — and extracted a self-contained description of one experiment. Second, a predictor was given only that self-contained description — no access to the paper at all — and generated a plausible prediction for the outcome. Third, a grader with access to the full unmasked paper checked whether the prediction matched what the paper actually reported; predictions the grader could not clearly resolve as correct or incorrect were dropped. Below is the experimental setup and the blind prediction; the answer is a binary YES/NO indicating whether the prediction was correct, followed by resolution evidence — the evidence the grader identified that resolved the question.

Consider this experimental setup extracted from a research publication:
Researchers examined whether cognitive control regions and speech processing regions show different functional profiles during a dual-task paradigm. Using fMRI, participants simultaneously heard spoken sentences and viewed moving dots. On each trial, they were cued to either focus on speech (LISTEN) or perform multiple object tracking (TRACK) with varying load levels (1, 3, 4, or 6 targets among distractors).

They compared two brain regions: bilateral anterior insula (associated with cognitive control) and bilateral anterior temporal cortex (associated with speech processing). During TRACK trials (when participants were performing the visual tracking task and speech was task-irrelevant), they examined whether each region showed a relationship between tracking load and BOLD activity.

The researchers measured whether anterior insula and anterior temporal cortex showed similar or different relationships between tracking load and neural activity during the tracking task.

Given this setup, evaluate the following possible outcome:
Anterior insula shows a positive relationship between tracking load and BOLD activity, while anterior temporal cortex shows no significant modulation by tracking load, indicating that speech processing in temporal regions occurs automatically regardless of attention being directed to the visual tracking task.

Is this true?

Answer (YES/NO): NO